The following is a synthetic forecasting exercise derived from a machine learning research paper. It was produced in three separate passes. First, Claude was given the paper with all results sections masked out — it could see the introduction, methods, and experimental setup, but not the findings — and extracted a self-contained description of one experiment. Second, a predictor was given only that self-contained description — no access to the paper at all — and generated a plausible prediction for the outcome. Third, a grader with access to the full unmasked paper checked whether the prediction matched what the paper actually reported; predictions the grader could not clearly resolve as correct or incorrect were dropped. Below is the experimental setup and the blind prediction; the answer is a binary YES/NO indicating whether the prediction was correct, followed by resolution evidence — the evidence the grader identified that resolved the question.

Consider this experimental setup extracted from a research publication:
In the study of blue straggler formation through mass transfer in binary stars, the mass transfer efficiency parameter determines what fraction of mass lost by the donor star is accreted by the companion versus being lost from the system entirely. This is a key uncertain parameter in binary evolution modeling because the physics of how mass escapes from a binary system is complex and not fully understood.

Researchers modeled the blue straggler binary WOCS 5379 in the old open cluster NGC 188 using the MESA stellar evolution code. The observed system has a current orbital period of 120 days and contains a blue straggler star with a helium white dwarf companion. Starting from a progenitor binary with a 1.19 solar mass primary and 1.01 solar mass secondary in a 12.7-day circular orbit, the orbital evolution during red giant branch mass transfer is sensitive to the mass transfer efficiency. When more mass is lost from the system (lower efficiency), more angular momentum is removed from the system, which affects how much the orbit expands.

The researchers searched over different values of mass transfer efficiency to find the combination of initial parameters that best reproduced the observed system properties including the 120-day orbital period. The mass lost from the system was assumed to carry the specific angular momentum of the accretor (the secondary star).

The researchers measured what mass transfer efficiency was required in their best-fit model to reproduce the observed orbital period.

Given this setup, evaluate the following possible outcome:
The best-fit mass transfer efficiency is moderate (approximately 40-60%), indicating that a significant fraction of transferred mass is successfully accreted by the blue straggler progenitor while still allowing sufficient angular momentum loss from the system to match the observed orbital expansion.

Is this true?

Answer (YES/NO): NO